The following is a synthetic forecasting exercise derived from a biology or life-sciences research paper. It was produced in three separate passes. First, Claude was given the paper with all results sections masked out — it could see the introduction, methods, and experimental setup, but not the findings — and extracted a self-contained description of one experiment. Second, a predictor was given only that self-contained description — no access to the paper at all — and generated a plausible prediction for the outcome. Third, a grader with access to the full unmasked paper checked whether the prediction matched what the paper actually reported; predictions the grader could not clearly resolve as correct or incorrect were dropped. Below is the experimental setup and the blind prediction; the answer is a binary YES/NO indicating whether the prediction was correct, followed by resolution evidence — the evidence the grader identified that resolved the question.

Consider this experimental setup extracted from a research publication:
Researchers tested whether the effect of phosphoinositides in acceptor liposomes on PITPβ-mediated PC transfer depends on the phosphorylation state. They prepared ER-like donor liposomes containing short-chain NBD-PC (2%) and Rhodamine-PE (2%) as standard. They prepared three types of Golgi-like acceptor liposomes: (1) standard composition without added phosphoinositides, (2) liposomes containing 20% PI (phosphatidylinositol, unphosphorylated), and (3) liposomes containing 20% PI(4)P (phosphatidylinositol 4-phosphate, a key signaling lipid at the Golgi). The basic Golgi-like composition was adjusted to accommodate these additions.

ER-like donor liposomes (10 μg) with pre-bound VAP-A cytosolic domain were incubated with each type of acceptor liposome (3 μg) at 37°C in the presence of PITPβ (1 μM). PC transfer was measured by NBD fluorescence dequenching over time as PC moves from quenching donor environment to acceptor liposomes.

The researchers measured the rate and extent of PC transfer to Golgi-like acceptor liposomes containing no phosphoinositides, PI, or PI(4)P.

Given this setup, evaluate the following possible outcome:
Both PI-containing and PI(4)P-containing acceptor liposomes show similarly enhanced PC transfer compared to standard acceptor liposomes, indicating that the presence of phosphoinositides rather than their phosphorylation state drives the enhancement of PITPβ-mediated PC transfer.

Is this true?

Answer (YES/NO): NO